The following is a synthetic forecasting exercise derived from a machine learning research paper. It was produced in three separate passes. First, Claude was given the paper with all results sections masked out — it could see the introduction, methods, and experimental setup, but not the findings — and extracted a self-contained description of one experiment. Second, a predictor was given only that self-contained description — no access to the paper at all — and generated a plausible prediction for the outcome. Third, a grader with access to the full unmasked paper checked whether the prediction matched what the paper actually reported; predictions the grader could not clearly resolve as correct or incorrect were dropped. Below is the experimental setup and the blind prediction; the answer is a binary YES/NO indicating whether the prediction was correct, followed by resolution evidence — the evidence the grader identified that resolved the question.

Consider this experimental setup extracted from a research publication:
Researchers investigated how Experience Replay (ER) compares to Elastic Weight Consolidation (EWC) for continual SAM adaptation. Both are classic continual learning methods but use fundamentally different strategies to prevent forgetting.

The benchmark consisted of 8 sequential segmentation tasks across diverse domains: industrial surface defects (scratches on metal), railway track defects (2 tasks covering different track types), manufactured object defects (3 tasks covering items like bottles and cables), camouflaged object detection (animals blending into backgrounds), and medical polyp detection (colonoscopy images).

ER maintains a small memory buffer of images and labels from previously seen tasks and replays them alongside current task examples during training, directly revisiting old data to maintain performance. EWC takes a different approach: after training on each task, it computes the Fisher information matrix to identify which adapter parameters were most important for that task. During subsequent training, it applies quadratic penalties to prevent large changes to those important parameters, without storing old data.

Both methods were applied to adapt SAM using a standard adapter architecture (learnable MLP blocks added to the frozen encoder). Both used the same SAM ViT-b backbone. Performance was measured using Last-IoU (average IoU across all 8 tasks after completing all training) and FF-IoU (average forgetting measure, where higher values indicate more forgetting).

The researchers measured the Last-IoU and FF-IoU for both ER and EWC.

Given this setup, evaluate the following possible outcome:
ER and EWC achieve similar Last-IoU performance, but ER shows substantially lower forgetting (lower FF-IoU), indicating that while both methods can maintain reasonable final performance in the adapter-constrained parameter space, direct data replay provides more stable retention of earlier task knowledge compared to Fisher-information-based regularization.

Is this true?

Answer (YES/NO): NO